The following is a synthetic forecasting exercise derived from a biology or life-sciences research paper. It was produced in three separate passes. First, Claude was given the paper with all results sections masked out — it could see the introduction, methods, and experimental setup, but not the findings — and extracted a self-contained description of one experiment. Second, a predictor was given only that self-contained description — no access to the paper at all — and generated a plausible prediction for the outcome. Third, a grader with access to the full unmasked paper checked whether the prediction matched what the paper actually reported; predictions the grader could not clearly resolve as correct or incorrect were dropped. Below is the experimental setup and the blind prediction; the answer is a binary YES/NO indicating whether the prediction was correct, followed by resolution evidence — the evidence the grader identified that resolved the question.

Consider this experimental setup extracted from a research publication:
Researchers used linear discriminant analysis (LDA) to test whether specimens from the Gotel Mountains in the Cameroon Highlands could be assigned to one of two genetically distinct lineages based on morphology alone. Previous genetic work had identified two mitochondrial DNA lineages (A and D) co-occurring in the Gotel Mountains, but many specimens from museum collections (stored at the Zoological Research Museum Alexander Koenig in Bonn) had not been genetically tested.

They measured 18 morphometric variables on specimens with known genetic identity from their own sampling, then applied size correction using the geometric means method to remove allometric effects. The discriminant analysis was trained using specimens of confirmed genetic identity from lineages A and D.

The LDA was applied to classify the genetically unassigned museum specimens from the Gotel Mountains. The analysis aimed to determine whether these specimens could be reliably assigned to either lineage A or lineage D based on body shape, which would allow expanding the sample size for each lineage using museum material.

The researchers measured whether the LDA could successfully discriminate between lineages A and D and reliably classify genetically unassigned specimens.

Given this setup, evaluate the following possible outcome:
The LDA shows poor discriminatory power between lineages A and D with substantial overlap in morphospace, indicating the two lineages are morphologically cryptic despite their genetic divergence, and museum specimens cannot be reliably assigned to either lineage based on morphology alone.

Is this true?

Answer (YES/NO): NO